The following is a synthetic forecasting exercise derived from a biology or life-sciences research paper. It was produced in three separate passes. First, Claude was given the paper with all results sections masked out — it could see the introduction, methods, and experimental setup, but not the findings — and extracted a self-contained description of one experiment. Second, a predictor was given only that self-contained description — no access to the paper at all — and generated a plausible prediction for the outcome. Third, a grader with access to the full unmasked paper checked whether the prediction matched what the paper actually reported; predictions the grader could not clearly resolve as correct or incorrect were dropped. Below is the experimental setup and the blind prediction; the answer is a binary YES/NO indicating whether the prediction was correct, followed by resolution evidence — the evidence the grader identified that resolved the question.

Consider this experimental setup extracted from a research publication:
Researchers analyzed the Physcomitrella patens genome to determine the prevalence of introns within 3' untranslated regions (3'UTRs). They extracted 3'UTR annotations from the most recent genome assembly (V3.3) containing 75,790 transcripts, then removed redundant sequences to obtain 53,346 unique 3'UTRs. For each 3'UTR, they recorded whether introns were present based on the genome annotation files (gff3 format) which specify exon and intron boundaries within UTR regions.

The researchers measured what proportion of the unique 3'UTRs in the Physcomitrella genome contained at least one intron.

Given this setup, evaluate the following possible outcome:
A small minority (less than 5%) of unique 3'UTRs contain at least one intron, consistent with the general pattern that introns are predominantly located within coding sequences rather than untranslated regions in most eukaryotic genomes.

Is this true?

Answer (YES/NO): NO